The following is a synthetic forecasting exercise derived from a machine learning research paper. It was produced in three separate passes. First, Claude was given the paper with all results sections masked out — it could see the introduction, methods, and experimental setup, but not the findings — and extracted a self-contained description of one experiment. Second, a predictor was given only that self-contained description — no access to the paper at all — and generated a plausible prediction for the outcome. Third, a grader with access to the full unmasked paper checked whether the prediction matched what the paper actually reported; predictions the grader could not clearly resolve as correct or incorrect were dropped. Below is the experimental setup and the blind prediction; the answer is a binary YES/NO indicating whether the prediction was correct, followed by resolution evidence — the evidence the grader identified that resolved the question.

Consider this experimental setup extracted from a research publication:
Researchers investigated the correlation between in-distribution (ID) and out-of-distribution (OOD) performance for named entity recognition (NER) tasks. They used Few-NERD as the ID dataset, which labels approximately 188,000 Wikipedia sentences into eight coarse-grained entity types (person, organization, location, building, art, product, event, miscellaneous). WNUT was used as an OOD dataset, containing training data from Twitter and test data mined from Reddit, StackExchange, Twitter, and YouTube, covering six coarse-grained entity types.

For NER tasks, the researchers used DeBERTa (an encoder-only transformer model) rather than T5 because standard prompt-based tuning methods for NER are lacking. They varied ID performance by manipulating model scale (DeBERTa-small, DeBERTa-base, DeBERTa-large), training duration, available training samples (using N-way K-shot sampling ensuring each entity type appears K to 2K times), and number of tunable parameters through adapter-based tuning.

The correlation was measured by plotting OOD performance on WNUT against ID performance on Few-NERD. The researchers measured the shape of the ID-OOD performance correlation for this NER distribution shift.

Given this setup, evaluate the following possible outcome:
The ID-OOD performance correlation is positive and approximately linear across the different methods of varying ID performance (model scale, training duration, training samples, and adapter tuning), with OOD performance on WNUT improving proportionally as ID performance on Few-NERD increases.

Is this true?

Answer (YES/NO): YES